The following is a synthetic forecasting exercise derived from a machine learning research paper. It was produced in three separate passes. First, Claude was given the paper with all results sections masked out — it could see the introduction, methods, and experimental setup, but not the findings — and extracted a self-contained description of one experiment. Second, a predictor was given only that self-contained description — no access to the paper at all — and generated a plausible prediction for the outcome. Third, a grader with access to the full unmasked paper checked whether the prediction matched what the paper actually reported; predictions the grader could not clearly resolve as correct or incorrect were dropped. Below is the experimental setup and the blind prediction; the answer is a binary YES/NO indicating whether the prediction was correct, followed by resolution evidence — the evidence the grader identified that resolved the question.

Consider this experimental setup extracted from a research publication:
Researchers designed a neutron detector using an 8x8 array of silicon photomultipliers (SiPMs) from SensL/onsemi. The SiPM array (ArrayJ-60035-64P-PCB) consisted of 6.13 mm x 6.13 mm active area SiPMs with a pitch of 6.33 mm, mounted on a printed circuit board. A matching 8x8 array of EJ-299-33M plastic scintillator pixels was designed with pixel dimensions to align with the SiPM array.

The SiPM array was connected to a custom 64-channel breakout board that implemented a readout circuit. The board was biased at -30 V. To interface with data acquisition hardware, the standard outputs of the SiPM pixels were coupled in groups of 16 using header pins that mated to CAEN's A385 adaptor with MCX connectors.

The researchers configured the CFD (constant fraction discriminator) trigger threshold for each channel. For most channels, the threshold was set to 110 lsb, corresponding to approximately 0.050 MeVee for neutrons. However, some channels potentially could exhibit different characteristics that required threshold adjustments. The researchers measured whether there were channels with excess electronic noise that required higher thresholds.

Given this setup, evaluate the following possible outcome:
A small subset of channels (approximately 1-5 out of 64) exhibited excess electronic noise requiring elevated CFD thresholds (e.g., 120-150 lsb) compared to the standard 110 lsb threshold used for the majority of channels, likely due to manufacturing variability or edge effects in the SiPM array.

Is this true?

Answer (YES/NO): NO